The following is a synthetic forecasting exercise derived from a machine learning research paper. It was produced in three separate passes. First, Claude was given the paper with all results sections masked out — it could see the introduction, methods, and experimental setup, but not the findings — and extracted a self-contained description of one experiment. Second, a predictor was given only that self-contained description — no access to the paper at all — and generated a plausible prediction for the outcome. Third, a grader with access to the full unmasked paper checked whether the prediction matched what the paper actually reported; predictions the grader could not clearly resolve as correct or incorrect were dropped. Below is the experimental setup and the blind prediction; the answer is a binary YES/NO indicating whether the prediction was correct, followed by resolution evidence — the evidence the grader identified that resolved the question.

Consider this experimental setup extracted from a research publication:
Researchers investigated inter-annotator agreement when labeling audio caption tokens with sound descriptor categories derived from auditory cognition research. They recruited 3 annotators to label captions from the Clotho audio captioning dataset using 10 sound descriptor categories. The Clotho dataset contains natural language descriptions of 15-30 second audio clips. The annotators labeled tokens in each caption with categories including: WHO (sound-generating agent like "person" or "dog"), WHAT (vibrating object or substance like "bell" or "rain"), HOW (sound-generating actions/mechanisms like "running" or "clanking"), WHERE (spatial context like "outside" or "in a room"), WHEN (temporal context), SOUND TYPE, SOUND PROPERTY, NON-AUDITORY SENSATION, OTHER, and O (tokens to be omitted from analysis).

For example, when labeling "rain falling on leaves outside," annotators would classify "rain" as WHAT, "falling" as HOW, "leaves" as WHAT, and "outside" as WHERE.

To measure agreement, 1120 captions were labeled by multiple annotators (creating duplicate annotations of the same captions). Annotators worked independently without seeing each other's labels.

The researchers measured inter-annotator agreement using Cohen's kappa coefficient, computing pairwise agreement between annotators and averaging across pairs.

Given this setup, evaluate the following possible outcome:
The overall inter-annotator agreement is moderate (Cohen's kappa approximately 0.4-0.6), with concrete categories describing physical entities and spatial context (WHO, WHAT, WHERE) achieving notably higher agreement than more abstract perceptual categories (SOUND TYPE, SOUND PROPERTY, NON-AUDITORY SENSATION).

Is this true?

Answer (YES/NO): NO